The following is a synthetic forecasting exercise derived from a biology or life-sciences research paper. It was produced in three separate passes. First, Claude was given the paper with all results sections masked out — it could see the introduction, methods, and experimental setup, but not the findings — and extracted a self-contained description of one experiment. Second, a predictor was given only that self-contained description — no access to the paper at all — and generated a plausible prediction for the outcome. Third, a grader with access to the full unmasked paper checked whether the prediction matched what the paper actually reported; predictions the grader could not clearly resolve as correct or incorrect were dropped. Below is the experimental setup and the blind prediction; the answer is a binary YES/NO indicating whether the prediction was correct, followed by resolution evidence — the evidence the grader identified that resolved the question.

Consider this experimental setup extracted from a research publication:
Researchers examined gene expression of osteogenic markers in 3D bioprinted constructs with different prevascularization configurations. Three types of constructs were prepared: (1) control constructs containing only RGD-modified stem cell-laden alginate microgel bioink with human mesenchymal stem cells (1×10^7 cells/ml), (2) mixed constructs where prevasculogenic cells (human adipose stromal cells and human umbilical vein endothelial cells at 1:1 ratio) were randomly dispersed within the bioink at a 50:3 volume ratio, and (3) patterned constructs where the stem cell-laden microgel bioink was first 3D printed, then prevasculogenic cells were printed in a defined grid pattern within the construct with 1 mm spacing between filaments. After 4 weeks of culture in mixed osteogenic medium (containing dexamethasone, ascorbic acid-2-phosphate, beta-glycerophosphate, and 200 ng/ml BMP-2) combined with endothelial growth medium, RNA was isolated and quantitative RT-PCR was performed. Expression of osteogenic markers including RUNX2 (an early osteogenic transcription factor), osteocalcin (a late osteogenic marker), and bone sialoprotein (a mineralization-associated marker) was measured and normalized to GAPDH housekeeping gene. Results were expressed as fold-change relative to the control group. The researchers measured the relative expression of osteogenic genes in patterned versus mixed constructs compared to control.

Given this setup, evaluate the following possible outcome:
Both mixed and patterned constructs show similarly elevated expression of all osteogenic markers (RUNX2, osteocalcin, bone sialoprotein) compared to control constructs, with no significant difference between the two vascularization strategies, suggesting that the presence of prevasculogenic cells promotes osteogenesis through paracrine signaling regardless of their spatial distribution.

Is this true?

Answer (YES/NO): NO